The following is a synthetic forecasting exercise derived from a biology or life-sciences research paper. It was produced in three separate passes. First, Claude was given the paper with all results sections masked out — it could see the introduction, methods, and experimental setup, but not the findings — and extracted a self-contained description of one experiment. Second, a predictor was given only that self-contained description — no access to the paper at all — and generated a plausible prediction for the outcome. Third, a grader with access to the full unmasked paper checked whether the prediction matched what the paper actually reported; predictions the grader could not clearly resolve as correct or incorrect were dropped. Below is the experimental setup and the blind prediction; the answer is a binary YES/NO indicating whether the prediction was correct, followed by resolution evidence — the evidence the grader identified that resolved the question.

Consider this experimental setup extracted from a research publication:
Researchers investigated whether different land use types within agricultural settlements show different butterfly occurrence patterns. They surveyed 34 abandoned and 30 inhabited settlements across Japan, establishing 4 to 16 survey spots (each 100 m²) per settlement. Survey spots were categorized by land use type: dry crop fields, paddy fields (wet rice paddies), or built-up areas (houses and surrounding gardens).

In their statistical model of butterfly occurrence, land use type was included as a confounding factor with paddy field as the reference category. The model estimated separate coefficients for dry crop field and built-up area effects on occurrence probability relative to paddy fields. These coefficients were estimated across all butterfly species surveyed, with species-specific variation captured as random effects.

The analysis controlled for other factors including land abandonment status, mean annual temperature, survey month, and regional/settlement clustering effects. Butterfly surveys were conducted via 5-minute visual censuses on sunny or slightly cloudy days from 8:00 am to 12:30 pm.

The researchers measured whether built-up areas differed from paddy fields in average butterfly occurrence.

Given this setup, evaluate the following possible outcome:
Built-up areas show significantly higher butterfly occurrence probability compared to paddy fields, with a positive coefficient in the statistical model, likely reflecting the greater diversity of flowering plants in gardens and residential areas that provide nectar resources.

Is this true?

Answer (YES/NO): NO